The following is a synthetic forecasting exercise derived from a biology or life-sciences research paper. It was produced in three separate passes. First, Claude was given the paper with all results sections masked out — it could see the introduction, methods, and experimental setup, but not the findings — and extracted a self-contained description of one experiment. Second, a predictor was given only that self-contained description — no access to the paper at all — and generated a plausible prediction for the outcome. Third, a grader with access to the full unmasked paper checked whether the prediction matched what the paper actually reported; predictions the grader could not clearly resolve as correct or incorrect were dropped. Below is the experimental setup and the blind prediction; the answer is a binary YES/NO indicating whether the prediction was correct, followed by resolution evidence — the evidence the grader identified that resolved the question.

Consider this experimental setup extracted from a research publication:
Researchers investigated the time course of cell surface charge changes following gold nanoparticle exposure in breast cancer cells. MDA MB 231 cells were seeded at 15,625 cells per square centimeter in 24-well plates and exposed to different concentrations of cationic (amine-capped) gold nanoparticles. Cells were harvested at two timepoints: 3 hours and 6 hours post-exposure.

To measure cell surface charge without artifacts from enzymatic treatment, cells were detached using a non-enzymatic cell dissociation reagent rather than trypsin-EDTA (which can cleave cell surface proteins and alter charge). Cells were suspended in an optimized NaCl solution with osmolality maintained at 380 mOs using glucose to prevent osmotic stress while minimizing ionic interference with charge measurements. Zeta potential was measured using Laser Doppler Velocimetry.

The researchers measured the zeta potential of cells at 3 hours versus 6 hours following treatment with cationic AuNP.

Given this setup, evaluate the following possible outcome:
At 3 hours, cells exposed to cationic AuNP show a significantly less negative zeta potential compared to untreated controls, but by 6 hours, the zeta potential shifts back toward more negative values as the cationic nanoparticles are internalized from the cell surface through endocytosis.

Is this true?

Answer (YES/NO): NO